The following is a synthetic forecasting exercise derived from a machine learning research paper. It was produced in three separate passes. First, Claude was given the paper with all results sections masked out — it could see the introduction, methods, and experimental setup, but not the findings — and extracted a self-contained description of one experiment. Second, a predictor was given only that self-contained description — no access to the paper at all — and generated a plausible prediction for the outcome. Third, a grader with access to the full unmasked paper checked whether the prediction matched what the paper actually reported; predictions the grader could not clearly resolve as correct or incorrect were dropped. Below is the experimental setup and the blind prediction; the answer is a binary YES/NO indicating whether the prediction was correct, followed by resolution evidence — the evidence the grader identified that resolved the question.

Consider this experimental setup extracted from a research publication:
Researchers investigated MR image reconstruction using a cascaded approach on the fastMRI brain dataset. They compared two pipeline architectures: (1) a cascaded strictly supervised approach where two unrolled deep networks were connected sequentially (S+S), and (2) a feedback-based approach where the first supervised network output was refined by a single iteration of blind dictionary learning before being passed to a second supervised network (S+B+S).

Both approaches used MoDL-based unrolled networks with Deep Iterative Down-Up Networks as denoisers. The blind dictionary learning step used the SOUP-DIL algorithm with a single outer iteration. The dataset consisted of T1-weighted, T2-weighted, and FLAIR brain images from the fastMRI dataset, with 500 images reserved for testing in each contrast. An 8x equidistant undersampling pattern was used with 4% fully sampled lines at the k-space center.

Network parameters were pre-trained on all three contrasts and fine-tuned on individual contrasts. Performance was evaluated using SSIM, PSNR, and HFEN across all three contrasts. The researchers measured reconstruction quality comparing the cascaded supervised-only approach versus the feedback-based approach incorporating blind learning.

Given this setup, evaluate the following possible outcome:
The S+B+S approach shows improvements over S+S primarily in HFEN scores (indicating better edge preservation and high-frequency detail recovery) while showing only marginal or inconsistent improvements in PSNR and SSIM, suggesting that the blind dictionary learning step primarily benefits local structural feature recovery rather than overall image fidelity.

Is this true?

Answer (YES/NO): NO